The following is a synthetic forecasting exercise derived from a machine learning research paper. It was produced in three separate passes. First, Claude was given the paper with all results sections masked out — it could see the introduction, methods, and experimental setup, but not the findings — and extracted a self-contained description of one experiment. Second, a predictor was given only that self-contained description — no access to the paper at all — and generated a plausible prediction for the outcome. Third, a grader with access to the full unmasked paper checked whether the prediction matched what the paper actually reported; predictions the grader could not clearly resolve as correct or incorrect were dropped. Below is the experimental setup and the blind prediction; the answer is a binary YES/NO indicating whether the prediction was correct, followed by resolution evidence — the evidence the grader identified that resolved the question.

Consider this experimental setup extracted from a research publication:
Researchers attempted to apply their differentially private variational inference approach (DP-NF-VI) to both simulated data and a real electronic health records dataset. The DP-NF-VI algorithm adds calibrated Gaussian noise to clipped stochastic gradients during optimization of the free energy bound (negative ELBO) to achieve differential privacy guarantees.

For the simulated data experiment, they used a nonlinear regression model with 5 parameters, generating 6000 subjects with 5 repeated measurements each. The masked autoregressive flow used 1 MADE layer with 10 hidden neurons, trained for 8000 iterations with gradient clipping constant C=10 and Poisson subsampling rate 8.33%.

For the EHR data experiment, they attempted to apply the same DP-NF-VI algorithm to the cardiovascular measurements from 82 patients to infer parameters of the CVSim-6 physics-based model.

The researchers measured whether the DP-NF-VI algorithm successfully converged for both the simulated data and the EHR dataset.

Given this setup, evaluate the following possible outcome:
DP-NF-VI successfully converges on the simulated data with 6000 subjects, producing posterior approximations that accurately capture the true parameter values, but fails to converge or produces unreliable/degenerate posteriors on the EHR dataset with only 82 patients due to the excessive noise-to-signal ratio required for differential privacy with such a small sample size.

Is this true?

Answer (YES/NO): YES